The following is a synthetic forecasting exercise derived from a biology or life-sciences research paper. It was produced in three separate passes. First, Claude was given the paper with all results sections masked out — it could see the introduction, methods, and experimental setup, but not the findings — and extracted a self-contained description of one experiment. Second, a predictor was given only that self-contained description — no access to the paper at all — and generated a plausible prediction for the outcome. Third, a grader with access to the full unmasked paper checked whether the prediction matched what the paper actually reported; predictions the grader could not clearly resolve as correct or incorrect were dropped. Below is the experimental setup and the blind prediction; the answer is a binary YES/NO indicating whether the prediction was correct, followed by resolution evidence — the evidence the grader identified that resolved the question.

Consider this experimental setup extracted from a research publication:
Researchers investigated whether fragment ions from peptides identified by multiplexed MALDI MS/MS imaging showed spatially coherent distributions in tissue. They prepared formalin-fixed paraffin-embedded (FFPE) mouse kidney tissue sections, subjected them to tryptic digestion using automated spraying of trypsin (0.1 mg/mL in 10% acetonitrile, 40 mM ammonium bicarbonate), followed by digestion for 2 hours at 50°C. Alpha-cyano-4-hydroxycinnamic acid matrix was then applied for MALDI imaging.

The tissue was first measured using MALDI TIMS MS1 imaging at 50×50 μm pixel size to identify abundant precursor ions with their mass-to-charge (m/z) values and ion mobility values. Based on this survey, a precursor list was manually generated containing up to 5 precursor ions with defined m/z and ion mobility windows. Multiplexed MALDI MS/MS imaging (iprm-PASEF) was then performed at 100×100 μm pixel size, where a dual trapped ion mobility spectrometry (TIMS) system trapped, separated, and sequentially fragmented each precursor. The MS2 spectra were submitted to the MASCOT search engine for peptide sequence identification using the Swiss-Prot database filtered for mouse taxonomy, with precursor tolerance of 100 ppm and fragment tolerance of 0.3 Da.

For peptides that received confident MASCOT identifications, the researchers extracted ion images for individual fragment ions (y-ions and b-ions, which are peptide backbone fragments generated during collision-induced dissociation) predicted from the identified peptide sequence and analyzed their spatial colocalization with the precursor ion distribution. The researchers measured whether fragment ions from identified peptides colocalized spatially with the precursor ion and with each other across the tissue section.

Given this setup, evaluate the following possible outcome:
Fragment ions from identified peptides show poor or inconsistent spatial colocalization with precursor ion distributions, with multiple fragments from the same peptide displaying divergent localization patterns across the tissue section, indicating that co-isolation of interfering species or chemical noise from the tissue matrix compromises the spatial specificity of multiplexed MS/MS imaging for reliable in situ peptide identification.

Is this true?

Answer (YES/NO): NO